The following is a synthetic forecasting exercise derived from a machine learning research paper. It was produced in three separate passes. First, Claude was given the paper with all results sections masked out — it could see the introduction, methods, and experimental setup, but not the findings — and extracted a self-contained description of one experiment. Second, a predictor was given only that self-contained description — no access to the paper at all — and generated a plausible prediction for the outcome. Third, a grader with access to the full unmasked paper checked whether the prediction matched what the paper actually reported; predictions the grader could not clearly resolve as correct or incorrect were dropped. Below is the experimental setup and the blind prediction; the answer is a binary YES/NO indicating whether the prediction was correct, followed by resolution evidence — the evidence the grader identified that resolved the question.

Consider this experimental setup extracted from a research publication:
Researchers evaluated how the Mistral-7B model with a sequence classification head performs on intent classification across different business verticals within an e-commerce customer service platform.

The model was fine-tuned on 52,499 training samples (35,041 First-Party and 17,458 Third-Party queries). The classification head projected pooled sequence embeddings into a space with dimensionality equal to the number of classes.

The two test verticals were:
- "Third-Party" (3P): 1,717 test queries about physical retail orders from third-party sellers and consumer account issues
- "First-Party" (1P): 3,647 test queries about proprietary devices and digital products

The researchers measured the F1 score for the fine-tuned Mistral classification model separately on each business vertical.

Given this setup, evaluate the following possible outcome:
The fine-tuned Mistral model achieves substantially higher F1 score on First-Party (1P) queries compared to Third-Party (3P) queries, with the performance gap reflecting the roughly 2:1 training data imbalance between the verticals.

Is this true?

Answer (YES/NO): NO